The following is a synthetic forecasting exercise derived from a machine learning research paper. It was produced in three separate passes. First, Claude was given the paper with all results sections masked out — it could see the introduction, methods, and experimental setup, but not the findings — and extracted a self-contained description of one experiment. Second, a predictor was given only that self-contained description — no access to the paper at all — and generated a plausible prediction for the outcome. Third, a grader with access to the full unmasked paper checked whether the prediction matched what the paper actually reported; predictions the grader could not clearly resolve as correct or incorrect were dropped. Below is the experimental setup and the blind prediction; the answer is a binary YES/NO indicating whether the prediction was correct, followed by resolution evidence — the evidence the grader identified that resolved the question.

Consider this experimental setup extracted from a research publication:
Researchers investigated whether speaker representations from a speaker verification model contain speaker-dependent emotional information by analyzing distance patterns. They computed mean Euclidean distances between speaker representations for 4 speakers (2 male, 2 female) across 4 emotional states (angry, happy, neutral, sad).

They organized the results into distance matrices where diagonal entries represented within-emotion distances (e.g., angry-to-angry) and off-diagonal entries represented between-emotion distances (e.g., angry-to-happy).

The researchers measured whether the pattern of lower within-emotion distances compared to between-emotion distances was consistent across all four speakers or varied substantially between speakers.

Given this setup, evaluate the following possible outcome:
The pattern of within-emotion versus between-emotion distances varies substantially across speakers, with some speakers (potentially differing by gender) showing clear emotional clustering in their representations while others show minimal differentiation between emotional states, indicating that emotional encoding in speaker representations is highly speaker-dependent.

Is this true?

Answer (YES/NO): NO